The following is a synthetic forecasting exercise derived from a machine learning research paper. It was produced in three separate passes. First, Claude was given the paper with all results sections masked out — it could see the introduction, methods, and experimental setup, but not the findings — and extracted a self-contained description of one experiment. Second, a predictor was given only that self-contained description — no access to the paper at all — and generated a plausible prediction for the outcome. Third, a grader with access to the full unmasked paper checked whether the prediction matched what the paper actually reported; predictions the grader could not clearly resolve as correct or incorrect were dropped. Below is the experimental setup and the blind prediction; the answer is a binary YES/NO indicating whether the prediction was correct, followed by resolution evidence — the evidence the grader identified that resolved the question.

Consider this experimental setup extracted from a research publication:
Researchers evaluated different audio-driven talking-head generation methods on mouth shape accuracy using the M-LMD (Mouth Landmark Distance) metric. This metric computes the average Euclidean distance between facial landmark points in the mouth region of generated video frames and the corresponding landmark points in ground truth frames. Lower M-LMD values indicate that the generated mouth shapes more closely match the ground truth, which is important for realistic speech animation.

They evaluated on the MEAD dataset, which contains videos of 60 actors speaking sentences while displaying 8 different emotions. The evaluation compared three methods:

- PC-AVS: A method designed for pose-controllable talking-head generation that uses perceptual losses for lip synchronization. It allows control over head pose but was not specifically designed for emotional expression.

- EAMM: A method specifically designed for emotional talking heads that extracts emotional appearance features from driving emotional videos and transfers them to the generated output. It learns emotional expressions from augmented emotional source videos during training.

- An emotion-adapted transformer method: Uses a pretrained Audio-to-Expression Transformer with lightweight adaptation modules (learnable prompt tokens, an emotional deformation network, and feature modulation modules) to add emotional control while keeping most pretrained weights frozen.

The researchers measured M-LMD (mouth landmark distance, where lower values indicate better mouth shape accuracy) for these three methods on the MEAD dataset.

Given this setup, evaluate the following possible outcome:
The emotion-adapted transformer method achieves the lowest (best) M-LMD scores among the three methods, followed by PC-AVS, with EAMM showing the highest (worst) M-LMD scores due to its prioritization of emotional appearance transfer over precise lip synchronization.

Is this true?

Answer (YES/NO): NO